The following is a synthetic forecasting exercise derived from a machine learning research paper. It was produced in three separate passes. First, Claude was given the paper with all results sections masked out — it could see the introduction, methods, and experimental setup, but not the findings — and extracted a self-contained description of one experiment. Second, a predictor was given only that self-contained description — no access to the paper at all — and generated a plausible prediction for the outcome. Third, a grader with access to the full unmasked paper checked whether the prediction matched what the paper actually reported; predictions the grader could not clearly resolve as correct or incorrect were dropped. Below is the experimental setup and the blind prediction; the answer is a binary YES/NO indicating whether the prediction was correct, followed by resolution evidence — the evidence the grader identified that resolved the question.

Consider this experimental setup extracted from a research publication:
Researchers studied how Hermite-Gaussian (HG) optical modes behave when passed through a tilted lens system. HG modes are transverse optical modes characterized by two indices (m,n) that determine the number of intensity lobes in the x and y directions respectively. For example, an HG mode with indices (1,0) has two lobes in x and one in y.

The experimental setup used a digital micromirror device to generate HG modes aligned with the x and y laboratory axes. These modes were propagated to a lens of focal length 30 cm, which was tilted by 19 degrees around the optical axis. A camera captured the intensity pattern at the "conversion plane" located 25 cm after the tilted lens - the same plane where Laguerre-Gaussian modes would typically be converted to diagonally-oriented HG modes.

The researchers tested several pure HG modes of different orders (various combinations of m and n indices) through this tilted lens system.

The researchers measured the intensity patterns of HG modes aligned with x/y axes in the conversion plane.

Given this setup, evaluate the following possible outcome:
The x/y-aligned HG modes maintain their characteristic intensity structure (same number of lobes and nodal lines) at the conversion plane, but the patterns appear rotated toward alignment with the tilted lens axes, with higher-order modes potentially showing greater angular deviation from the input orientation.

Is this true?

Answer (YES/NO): NO